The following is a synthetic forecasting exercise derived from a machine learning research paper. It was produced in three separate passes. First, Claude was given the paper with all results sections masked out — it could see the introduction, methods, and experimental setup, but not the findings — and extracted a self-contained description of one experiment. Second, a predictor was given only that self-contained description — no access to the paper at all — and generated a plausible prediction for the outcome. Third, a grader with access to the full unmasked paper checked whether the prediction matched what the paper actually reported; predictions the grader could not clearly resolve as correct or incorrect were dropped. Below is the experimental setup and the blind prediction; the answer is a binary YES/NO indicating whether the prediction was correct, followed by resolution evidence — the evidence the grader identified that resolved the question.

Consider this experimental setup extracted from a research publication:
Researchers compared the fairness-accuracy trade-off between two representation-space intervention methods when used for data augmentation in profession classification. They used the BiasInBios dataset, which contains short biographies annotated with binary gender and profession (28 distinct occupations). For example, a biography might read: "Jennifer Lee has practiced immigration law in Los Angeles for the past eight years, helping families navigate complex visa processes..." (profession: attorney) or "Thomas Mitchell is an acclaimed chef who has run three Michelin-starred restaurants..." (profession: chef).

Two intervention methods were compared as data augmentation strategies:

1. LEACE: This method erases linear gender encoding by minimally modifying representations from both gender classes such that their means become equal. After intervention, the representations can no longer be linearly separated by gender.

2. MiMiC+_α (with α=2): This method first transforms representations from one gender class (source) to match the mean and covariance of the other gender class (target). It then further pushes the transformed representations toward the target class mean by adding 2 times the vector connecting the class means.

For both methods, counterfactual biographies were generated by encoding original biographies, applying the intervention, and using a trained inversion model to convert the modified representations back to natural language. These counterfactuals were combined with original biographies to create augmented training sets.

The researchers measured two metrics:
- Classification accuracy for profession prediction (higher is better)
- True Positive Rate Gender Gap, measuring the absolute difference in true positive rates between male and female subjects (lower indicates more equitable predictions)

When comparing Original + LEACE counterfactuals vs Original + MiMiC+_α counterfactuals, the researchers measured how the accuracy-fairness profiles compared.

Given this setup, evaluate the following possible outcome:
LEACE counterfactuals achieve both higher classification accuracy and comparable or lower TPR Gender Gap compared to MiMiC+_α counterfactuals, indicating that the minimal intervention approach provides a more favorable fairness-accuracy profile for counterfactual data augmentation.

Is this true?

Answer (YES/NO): NO